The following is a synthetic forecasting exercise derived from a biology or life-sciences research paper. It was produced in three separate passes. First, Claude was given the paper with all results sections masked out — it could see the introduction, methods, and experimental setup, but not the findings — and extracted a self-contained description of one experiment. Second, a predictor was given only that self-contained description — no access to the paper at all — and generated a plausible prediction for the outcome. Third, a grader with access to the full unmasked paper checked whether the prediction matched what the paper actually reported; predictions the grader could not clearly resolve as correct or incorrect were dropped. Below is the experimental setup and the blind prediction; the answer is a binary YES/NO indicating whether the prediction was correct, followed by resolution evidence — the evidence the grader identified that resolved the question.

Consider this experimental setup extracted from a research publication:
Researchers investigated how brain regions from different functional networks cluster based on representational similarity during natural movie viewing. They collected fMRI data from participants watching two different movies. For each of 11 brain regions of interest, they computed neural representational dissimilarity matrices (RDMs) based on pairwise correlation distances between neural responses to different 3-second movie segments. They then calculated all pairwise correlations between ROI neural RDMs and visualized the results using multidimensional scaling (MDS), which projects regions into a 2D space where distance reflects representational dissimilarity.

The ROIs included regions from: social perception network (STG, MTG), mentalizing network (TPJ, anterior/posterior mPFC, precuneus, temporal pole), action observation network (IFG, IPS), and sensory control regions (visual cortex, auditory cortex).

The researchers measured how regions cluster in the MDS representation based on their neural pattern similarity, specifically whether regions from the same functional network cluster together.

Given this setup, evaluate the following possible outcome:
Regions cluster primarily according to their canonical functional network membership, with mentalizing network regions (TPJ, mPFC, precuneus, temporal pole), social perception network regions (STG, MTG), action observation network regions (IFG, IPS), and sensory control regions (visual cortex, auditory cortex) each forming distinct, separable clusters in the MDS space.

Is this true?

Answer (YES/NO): NO